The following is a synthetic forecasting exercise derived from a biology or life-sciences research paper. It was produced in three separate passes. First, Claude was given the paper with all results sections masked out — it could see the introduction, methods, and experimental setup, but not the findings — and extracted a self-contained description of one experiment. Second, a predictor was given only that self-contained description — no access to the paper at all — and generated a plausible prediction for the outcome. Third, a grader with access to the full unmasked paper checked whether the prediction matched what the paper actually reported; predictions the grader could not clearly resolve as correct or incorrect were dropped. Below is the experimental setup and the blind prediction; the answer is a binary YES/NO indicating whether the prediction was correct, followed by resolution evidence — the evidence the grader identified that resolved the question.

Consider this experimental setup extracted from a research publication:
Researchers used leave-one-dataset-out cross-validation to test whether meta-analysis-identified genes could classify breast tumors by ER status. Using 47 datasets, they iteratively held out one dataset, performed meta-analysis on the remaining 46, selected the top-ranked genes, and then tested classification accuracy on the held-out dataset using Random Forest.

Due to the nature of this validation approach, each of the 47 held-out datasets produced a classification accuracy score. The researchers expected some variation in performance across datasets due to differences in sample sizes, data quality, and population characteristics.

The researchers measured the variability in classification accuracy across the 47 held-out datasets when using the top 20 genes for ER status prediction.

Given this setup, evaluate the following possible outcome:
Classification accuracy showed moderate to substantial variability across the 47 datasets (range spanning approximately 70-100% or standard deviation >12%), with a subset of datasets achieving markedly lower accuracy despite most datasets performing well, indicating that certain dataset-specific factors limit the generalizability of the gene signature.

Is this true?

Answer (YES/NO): NO